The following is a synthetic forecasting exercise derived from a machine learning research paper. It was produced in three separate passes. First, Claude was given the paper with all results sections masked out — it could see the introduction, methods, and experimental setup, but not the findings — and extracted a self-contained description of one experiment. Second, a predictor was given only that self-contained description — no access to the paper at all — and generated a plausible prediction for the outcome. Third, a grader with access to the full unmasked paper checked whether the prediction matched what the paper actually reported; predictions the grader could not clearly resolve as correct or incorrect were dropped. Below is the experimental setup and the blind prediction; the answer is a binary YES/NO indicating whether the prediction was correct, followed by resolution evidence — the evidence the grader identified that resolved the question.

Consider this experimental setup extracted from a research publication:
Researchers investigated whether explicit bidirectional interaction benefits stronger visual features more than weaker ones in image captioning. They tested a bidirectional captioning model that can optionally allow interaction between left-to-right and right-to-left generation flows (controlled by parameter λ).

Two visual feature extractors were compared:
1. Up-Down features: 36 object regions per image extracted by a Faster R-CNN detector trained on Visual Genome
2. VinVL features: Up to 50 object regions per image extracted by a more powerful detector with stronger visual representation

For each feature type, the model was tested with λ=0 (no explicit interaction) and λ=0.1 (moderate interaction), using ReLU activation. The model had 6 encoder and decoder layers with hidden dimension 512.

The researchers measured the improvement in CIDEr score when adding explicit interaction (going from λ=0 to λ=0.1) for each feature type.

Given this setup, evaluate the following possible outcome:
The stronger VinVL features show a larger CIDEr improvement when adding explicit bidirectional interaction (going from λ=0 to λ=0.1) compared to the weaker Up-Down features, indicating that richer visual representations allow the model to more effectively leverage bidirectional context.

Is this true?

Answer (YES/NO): NO